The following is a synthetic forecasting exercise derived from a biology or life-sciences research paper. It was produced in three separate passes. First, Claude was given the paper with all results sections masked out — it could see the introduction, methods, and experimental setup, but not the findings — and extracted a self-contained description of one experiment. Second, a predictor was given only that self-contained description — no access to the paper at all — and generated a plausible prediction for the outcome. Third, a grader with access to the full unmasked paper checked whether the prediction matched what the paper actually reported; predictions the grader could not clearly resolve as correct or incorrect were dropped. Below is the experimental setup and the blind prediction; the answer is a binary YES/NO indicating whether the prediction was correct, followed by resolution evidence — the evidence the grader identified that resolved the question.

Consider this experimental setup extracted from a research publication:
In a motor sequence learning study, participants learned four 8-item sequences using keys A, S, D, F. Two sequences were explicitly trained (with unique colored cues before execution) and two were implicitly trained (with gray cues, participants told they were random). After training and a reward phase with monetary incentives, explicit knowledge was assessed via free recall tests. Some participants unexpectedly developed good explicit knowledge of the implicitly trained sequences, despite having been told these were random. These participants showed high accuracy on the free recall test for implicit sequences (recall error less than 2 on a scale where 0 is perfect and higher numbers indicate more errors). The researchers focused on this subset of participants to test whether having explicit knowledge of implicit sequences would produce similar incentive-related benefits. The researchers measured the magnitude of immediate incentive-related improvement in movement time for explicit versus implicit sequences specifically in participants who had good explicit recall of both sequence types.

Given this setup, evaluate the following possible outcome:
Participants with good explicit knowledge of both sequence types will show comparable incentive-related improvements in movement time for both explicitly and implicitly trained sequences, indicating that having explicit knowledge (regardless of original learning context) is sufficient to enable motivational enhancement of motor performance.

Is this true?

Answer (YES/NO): NO